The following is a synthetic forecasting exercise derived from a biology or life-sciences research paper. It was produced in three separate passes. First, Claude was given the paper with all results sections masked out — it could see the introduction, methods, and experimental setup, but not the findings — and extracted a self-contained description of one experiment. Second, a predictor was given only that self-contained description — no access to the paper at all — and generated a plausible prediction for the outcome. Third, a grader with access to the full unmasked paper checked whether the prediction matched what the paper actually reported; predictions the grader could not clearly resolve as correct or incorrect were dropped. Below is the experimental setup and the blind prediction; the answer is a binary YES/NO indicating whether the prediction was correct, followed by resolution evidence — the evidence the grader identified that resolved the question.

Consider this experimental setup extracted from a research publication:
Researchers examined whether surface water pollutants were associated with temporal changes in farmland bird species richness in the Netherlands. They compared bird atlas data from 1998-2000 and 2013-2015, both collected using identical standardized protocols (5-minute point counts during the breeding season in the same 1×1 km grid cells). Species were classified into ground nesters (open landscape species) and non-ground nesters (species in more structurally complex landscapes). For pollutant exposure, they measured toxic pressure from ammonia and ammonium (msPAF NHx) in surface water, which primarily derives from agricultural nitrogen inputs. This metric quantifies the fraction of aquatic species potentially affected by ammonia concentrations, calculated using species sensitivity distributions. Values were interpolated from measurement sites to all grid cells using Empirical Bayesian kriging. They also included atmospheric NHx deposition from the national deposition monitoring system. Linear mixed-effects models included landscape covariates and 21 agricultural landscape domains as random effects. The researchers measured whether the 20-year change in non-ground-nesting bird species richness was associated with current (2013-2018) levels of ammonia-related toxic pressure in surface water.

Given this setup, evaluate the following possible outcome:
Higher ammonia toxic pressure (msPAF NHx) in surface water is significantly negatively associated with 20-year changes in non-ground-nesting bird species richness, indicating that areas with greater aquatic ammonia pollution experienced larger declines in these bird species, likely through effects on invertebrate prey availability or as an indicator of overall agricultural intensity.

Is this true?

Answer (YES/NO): NO